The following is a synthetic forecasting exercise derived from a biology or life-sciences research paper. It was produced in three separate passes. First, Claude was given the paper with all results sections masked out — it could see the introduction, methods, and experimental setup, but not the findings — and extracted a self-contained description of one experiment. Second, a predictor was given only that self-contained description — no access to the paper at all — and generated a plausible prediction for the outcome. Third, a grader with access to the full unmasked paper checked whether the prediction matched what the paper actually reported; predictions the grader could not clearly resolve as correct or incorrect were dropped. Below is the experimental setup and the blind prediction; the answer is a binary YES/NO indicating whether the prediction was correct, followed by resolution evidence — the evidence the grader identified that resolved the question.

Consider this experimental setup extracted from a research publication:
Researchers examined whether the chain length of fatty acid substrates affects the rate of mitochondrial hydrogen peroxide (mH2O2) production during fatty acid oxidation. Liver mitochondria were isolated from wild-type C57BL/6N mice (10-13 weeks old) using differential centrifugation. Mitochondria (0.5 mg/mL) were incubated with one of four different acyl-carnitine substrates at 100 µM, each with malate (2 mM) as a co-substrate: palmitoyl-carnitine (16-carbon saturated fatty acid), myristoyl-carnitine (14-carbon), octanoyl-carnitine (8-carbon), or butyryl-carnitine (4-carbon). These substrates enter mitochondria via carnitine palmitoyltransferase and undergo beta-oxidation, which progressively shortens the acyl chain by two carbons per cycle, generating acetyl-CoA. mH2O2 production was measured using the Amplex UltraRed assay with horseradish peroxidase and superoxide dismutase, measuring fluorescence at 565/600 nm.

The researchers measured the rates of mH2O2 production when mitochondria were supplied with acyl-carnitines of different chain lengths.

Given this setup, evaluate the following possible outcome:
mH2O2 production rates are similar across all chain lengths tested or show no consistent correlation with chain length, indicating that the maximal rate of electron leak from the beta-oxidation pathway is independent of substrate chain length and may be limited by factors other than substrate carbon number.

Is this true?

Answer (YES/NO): NO